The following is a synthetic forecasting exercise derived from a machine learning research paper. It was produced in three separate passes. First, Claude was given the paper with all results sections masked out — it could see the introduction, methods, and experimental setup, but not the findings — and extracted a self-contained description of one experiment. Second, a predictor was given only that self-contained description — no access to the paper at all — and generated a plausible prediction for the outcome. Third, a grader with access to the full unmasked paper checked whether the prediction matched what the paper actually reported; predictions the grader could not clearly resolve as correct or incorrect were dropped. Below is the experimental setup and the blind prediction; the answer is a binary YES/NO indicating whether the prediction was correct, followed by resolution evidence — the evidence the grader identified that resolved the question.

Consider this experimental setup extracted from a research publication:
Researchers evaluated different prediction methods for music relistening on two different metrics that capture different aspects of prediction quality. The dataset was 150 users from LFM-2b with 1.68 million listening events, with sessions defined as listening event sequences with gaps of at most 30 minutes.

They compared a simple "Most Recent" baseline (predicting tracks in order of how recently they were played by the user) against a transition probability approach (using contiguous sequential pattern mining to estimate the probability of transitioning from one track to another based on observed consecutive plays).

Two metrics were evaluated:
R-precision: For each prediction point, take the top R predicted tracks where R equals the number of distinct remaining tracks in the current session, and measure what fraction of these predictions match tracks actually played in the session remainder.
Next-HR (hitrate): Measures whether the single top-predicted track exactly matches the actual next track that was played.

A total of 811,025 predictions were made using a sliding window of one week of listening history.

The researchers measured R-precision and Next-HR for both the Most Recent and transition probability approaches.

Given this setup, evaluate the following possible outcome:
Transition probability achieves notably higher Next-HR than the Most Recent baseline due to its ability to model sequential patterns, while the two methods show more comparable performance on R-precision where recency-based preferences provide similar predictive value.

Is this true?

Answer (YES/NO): NO